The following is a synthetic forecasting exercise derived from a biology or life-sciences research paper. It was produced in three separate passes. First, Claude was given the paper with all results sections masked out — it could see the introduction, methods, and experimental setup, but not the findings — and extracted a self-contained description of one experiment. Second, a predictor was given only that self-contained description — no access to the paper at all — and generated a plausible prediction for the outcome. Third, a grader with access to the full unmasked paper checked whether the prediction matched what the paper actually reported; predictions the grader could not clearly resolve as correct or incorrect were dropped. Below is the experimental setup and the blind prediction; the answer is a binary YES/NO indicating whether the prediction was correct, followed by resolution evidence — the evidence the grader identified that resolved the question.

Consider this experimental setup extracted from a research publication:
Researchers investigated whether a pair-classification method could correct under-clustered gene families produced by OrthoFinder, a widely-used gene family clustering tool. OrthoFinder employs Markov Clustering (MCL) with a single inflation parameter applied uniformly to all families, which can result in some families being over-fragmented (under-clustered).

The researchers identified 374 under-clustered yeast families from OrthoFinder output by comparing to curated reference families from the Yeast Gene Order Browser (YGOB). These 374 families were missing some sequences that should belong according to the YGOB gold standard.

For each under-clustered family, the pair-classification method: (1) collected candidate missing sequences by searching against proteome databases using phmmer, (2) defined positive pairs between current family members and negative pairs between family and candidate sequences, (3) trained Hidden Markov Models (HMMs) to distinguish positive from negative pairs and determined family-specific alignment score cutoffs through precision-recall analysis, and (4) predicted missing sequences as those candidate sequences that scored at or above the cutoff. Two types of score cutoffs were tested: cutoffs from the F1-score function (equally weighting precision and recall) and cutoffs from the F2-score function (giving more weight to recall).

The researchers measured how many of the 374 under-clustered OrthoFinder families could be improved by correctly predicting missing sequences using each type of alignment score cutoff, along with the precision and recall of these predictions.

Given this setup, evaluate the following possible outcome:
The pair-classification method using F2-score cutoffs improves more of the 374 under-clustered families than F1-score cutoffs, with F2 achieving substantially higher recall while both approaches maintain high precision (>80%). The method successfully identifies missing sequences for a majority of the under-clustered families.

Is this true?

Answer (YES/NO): NO